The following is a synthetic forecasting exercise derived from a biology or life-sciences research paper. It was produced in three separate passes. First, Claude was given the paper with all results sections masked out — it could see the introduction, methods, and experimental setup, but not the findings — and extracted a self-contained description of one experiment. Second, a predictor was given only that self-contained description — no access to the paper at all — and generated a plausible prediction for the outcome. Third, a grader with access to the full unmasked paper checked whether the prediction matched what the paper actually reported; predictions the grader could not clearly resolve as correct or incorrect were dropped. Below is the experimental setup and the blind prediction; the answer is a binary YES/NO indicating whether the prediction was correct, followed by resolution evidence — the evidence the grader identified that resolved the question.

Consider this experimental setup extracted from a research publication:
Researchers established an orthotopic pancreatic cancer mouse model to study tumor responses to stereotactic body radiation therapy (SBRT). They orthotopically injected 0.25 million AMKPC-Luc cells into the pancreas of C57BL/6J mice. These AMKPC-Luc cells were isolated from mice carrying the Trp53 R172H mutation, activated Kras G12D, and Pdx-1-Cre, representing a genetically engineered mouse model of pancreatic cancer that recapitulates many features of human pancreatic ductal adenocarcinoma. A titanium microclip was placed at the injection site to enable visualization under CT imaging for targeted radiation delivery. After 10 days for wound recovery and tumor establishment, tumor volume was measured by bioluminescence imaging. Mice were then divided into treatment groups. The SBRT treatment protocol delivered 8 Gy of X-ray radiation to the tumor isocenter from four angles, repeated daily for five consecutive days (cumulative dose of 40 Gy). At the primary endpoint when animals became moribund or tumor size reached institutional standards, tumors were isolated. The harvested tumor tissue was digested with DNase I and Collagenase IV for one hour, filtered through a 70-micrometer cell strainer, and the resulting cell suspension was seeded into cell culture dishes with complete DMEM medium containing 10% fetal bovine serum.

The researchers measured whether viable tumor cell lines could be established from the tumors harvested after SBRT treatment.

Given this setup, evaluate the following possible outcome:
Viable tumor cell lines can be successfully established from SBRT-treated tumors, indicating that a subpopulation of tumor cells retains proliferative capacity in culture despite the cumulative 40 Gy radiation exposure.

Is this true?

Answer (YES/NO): YES